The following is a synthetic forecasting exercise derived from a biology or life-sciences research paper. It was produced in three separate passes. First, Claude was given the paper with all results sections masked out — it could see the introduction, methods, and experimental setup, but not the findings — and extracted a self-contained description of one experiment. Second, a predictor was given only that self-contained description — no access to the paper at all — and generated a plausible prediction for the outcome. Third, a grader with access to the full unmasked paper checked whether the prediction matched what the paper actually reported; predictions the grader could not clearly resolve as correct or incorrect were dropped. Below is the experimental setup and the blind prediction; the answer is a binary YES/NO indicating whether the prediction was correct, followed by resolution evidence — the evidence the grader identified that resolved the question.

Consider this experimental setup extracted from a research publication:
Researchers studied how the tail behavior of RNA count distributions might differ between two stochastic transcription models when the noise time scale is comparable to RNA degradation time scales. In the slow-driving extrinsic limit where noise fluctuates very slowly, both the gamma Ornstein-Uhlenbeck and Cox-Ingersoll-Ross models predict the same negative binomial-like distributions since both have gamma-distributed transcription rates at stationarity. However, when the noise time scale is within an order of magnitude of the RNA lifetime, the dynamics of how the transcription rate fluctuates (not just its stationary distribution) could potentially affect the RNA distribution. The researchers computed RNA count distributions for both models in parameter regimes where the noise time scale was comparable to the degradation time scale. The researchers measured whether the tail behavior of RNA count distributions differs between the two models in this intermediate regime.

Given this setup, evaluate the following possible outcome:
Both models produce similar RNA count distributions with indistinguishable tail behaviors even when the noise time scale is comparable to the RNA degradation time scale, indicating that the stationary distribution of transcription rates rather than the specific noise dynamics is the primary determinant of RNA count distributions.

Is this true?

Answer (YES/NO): NO